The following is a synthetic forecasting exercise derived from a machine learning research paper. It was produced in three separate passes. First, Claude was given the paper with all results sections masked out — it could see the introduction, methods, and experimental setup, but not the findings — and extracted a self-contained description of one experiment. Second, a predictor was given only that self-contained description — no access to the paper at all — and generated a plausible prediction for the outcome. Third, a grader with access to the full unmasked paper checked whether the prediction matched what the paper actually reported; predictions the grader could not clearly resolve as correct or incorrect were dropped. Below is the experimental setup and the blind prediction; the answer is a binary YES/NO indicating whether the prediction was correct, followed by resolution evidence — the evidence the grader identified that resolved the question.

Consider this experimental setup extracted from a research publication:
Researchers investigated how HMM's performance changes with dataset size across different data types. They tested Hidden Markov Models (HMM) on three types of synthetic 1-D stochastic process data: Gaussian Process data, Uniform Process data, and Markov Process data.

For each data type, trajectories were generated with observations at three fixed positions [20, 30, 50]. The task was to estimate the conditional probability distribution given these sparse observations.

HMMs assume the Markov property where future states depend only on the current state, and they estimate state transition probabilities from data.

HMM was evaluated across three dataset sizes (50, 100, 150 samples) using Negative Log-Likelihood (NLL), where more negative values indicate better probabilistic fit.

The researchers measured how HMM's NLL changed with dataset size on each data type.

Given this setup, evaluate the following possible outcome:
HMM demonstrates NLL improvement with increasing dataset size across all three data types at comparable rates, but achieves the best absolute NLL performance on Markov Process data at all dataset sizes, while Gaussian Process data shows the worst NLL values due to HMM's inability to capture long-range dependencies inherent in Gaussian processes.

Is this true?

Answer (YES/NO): NO